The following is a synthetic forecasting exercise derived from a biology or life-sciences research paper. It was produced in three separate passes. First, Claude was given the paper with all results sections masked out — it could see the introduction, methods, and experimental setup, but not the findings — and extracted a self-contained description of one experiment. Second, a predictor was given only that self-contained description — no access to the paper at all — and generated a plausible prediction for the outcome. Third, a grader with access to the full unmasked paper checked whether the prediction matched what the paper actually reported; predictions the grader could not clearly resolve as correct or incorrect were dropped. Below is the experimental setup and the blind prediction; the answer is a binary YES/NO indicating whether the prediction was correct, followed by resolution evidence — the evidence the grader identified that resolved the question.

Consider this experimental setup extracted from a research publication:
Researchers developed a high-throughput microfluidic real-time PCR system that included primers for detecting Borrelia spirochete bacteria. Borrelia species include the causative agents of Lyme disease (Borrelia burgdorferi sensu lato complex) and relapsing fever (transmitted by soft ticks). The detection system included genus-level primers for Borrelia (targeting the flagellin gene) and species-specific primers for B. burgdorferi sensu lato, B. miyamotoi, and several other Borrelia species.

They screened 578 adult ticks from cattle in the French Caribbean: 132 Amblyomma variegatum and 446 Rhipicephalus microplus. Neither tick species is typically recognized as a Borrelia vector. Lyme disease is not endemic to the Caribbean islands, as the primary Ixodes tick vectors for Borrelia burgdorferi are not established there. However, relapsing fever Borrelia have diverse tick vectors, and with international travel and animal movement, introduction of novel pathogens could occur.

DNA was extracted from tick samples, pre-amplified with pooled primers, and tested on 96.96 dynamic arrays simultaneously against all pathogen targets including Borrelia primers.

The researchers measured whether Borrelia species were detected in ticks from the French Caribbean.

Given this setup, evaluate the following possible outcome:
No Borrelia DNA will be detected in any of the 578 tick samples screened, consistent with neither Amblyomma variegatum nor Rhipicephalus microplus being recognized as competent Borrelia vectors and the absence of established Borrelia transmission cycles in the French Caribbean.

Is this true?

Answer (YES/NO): NO